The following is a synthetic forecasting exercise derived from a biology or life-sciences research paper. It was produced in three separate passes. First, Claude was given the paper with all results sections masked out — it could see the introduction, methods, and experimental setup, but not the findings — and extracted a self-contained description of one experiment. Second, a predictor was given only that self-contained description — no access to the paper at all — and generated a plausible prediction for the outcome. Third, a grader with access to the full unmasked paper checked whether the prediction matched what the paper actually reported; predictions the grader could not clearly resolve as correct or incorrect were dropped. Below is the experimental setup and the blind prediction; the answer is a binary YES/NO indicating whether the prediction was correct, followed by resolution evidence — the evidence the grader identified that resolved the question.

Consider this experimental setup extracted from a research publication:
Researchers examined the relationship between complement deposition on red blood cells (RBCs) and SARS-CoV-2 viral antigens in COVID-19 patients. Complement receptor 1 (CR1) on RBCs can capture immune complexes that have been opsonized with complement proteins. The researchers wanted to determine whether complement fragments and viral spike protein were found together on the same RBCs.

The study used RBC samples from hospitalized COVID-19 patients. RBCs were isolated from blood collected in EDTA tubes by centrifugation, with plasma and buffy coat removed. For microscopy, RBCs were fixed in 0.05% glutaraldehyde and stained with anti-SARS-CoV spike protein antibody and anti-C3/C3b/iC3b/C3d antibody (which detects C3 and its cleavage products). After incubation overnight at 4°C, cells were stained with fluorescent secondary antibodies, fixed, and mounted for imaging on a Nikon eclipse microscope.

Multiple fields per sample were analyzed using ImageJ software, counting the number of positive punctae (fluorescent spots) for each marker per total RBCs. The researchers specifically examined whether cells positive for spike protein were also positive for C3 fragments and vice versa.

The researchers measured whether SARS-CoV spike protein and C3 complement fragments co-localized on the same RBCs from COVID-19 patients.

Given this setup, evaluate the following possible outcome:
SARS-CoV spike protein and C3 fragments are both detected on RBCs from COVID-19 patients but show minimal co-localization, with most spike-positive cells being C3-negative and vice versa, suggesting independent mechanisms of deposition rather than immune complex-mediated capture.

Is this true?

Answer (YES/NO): NO